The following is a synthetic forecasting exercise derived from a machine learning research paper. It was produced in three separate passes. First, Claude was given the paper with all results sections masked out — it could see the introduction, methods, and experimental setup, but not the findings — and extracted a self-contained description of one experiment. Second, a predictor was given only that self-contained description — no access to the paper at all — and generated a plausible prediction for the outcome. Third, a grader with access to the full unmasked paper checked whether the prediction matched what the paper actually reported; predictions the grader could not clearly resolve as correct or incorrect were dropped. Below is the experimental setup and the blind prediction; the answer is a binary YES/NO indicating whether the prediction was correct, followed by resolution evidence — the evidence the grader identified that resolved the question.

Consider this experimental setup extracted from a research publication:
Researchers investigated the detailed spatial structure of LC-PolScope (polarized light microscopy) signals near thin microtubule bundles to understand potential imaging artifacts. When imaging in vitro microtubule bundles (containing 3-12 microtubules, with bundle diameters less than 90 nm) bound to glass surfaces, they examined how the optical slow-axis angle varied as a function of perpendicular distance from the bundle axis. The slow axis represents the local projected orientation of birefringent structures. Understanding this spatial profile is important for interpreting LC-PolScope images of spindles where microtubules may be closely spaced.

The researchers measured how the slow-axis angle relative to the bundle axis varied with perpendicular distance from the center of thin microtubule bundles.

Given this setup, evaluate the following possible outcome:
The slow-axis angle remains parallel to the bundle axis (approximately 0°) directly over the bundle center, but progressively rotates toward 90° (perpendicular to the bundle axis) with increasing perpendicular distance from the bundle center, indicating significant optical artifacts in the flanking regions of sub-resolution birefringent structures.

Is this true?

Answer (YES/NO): YES